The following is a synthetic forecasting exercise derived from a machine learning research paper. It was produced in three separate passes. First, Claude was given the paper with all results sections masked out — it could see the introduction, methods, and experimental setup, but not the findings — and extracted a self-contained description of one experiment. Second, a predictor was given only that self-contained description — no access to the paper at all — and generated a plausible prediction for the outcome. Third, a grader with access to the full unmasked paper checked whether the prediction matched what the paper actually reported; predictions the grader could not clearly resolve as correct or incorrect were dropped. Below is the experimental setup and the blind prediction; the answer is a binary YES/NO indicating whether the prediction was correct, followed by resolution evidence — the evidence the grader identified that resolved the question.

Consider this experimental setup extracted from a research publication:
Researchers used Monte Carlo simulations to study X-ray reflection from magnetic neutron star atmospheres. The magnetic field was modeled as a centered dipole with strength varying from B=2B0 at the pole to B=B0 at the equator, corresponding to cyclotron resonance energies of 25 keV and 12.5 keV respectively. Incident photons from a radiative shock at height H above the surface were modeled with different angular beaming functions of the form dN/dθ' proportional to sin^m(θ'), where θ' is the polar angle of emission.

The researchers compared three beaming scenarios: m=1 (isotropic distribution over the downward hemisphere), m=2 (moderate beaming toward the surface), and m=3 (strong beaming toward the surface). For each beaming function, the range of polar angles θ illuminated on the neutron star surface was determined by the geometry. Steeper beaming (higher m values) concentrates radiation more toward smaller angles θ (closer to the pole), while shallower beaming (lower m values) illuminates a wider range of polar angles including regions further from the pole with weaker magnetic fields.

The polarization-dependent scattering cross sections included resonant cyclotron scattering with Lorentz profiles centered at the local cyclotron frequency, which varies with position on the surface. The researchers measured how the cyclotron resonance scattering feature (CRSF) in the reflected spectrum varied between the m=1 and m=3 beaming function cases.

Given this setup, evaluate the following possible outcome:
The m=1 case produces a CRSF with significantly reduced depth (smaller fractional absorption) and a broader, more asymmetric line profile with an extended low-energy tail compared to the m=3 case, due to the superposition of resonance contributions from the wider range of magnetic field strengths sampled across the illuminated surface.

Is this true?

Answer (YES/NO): NO